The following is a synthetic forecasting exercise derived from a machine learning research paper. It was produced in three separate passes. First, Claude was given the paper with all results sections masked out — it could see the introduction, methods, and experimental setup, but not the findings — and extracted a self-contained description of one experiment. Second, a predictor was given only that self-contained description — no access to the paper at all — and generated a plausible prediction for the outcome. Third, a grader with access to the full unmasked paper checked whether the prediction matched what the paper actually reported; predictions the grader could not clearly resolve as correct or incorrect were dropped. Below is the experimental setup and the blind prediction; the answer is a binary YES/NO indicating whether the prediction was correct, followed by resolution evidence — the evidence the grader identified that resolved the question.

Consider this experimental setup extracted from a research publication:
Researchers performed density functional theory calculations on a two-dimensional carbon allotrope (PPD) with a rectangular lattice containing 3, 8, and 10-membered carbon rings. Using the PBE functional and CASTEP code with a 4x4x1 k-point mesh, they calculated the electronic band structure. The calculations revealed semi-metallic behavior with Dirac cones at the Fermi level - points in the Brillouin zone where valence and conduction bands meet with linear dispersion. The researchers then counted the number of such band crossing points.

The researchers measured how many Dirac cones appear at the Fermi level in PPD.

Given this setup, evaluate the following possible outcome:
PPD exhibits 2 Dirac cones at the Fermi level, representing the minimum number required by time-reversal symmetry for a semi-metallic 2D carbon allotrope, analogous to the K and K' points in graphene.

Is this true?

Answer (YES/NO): NO